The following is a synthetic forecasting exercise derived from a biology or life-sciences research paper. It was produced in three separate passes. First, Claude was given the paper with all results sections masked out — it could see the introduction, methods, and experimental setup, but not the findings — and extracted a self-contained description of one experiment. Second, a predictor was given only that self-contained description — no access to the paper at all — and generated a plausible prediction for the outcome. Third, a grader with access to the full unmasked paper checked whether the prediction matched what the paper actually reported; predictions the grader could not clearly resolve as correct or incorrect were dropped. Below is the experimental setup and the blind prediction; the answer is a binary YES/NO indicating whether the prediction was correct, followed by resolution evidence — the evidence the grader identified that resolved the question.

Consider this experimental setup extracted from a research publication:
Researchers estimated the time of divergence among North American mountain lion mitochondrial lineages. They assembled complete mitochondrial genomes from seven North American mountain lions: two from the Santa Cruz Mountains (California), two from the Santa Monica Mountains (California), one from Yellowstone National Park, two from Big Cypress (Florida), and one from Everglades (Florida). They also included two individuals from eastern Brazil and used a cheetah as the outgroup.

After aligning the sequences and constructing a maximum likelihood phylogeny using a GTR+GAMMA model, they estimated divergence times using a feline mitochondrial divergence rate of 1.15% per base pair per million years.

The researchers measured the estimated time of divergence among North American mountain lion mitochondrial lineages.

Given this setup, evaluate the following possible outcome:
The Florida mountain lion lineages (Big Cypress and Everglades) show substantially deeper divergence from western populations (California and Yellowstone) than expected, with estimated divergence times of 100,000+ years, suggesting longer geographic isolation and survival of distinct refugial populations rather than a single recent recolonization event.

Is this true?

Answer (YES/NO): NO